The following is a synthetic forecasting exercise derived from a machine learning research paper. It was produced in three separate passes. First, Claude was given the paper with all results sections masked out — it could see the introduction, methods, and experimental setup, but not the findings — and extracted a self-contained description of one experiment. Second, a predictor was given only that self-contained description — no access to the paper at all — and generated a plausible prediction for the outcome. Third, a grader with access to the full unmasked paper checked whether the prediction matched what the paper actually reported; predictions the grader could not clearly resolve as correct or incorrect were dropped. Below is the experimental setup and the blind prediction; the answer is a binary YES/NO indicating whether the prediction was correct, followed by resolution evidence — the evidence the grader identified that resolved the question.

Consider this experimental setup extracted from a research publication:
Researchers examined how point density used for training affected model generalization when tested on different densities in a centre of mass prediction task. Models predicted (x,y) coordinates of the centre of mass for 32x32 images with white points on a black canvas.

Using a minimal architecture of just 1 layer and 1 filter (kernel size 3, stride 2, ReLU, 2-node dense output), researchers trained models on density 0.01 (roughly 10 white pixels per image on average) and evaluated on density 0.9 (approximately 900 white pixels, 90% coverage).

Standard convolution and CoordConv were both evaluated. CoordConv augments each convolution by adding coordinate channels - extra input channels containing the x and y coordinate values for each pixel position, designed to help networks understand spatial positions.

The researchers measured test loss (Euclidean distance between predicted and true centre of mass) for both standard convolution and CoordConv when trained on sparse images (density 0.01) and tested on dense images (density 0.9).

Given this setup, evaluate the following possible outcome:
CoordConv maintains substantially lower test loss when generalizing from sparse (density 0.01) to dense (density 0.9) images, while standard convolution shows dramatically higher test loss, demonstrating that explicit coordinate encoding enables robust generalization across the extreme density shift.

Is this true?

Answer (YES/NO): YES